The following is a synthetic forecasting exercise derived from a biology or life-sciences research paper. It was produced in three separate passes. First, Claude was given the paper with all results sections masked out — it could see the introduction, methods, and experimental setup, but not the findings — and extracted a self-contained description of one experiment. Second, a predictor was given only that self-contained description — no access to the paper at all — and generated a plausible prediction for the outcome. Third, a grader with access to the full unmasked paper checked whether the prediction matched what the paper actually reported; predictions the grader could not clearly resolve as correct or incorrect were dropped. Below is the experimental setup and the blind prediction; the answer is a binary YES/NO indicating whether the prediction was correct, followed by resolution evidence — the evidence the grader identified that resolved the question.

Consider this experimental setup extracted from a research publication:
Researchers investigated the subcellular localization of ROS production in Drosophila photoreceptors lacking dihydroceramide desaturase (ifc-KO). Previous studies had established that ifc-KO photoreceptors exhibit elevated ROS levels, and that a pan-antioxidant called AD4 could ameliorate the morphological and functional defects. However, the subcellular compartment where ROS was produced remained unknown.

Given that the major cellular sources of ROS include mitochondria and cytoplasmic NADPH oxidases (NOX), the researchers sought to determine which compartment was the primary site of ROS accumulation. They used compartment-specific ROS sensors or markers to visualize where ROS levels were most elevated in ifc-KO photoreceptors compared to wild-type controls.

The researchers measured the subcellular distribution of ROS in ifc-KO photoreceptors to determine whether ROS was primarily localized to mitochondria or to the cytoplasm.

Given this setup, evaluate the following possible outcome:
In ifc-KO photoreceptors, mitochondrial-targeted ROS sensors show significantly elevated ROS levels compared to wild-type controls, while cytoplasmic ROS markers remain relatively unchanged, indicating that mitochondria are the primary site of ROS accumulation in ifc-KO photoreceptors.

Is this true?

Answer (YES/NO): NO